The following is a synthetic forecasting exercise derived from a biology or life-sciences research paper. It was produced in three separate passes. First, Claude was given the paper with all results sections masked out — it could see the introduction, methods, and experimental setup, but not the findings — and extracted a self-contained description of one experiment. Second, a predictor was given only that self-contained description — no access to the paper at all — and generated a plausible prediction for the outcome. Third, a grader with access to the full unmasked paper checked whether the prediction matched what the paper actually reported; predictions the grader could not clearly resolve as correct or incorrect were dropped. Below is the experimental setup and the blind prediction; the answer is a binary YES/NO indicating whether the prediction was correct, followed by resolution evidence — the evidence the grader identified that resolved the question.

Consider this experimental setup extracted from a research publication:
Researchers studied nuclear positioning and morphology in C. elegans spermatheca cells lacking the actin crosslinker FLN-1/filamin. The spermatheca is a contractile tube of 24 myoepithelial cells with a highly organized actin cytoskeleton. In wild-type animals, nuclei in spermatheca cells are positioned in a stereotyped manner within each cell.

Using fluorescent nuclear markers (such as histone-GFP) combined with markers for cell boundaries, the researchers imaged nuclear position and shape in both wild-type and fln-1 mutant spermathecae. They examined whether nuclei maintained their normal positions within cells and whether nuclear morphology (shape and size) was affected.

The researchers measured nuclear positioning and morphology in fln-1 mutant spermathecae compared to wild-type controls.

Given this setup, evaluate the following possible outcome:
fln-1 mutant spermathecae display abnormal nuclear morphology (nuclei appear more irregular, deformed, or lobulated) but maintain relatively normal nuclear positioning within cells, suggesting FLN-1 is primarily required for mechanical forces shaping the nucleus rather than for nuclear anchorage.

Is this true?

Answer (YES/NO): NO